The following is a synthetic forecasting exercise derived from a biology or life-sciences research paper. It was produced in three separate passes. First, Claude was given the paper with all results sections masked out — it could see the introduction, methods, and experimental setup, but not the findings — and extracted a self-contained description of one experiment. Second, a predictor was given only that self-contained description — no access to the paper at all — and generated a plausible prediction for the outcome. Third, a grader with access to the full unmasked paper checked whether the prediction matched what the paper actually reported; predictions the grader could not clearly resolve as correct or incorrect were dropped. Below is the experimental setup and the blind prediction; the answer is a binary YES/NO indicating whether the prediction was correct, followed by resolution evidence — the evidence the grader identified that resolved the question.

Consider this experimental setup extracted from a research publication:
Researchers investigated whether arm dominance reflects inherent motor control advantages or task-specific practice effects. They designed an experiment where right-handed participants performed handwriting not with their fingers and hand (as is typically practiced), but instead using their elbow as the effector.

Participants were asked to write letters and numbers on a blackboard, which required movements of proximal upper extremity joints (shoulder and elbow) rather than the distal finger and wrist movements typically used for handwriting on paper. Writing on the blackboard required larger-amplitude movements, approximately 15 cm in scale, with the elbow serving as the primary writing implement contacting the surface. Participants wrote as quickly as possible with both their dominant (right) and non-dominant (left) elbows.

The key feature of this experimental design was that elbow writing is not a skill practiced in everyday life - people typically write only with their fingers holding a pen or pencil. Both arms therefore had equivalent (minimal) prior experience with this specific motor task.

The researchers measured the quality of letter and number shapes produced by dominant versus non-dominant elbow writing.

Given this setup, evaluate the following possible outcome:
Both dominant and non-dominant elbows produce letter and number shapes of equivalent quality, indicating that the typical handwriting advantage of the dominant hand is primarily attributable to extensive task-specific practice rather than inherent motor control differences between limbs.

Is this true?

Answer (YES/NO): YES